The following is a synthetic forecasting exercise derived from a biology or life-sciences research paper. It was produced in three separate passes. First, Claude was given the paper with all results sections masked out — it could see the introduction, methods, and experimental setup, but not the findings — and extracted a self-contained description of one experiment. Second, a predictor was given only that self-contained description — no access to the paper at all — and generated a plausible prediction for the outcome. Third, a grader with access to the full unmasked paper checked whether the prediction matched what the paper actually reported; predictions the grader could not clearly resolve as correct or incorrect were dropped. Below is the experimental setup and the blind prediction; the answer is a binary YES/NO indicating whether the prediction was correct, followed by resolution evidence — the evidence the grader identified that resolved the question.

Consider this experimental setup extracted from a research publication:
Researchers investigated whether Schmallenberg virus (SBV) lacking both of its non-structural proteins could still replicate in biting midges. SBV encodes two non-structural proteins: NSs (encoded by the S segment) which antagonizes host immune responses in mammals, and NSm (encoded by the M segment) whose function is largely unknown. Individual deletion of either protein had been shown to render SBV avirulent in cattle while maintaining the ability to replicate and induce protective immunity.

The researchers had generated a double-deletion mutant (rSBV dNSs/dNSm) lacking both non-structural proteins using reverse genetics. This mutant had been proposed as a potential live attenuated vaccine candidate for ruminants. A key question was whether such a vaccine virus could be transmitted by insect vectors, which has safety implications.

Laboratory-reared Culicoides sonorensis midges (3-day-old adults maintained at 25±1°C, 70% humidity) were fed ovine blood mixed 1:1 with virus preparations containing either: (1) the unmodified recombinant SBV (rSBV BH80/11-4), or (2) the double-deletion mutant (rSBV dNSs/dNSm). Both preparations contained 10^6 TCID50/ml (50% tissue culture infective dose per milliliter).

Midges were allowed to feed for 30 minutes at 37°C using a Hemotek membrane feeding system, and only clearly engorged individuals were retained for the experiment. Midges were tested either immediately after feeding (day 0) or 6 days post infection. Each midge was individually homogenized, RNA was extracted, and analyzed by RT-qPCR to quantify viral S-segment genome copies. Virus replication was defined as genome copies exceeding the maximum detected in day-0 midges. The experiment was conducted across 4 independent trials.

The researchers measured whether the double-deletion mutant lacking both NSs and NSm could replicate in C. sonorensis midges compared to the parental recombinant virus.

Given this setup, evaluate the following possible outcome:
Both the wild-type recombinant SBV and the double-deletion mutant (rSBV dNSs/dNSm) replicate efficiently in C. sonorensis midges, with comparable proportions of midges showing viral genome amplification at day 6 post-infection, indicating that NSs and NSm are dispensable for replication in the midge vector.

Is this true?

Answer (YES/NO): YES